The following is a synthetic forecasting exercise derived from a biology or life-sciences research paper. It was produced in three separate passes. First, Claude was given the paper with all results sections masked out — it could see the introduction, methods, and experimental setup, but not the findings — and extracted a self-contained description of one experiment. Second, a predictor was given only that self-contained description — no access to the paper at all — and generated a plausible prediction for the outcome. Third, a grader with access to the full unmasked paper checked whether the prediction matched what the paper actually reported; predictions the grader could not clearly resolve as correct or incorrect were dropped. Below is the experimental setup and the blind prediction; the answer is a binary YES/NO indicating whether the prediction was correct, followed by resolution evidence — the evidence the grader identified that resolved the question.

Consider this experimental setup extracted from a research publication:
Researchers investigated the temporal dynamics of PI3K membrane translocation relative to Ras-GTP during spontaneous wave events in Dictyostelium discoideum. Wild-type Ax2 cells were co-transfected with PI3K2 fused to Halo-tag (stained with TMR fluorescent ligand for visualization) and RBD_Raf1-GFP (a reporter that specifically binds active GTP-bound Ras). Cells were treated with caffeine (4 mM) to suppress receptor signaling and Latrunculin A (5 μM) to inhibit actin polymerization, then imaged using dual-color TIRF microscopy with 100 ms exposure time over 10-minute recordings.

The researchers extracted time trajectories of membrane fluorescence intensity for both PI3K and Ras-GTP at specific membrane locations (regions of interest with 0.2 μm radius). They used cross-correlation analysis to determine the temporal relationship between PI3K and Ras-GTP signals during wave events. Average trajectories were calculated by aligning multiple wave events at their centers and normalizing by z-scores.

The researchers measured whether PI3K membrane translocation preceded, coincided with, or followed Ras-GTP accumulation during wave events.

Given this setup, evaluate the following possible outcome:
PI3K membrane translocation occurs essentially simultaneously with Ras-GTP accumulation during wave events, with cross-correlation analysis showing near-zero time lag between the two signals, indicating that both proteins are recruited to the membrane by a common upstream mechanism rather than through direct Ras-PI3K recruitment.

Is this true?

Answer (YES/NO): NO